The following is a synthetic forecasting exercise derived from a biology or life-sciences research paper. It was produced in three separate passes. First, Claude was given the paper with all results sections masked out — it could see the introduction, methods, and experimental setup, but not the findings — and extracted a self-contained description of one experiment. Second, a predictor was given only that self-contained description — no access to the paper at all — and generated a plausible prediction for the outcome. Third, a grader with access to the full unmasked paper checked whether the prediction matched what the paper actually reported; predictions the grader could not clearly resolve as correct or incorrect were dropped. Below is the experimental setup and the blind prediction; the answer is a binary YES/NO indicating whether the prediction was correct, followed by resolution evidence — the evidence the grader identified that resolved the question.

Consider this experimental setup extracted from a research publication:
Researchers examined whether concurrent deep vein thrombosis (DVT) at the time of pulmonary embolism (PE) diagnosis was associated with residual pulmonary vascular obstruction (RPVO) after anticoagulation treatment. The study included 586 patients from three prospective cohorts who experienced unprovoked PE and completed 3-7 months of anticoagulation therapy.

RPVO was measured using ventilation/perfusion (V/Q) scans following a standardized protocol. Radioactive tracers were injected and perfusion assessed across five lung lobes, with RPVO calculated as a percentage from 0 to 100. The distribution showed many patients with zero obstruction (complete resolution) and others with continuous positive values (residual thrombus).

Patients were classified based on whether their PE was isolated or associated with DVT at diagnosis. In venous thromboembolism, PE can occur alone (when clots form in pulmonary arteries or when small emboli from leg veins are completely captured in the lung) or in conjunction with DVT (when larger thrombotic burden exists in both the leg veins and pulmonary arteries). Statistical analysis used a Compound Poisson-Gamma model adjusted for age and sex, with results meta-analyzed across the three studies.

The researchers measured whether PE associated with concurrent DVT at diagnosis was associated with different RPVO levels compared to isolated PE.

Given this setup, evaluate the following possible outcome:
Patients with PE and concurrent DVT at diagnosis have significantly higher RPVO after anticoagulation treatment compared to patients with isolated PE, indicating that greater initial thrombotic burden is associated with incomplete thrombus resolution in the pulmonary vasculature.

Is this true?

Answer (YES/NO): NO